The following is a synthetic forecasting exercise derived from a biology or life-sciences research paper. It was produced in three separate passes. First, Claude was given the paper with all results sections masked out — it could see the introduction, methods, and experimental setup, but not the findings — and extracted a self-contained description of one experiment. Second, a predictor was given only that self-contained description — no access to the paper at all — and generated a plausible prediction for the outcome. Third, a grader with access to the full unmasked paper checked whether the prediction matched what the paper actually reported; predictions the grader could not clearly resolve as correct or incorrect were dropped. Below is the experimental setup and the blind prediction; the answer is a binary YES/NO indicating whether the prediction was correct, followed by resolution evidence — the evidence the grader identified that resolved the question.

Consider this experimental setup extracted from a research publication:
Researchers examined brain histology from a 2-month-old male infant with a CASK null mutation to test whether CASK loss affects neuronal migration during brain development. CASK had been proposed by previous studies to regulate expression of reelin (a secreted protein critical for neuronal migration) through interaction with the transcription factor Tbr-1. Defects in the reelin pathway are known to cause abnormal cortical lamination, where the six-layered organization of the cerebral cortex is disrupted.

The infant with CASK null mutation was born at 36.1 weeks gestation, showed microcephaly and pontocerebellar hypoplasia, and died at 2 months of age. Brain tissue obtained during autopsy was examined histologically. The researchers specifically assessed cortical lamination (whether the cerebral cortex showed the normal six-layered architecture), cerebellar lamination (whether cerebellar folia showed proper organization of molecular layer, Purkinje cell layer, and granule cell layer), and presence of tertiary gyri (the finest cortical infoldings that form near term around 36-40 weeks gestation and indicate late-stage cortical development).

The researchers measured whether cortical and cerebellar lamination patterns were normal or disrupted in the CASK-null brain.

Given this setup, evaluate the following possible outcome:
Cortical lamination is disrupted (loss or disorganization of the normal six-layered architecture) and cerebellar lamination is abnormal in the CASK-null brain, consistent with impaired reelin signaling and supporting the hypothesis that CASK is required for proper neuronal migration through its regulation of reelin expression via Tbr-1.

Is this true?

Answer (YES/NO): NO